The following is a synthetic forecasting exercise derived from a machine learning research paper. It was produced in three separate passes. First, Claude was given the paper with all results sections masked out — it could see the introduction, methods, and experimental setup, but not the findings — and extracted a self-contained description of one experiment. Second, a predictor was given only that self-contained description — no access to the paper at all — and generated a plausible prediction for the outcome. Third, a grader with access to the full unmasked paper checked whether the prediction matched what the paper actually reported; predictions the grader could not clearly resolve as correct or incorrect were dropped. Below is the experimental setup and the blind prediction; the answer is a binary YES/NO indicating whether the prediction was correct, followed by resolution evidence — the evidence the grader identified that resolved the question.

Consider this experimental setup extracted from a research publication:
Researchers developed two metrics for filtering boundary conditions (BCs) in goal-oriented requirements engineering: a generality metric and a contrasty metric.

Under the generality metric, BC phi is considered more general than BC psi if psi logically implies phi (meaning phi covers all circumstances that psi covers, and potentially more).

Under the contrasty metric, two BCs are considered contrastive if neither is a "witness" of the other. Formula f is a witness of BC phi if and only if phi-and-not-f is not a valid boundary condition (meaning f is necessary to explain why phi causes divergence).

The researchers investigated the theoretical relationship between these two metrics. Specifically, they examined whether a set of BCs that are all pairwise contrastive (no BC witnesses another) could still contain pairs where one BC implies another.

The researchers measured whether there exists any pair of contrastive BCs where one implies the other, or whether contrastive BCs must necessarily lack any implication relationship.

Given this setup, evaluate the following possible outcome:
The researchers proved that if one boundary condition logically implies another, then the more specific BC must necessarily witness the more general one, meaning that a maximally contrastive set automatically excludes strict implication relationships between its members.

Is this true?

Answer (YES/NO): NO